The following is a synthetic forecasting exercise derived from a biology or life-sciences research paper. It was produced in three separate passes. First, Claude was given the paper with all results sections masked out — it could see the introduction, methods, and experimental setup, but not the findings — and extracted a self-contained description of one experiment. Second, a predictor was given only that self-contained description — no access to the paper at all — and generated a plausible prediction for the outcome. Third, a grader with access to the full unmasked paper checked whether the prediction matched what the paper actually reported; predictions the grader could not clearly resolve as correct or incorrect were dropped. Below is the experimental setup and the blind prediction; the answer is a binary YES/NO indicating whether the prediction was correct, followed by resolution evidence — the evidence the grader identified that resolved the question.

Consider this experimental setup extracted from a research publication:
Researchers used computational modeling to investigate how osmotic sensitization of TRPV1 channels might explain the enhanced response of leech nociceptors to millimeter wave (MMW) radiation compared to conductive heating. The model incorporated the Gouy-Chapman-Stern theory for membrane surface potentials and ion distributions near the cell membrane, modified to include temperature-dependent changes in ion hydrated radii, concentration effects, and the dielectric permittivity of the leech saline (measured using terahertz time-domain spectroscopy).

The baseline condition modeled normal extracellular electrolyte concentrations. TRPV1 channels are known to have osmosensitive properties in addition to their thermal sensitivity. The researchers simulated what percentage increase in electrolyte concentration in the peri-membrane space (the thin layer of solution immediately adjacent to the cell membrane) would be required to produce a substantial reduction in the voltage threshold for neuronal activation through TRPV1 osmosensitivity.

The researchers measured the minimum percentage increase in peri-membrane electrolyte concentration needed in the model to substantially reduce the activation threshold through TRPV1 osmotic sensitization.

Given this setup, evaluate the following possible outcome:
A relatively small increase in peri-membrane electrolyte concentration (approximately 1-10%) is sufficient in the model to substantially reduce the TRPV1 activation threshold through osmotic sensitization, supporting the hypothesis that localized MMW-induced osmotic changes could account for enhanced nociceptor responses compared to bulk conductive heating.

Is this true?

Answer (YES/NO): NO